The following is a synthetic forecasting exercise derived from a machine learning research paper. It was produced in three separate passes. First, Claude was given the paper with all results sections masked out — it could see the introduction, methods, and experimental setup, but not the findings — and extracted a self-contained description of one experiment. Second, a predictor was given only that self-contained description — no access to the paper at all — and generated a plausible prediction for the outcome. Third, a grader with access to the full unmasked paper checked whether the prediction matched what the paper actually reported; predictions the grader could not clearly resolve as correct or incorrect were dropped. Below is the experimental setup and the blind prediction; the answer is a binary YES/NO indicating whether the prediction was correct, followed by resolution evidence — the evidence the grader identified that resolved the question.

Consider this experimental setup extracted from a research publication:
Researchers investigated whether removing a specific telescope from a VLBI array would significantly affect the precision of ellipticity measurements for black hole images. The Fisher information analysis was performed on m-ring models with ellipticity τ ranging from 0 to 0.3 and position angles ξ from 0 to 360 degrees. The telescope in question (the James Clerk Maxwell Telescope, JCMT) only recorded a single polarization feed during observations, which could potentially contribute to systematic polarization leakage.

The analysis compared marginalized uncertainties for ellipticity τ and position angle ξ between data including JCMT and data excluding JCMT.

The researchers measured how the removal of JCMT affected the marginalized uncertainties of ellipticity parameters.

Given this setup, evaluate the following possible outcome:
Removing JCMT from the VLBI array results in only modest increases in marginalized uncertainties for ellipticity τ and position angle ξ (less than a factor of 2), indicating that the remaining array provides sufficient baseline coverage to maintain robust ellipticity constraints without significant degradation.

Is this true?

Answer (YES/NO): YES